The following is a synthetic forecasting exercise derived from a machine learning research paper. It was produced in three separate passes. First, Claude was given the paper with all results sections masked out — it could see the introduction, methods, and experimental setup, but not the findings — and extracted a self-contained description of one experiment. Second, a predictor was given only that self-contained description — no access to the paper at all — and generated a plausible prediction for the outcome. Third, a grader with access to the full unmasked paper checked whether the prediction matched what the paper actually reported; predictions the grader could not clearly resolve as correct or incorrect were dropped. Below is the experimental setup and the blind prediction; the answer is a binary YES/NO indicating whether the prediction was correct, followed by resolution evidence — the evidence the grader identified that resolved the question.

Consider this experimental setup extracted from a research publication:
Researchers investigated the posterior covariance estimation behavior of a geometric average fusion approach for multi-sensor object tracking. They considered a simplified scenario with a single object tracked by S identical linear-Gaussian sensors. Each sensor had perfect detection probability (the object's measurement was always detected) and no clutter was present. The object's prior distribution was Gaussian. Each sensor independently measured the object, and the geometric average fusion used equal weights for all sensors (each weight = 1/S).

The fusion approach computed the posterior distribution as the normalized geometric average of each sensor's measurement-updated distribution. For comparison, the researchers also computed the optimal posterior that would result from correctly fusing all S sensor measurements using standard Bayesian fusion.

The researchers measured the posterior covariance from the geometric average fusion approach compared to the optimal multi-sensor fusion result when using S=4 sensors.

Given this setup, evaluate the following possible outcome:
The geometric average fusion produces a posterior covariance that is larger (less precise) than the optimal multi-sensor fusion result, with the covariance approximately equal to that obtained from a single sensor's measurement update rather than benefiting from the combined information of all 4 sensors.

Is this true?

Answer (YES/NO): YES